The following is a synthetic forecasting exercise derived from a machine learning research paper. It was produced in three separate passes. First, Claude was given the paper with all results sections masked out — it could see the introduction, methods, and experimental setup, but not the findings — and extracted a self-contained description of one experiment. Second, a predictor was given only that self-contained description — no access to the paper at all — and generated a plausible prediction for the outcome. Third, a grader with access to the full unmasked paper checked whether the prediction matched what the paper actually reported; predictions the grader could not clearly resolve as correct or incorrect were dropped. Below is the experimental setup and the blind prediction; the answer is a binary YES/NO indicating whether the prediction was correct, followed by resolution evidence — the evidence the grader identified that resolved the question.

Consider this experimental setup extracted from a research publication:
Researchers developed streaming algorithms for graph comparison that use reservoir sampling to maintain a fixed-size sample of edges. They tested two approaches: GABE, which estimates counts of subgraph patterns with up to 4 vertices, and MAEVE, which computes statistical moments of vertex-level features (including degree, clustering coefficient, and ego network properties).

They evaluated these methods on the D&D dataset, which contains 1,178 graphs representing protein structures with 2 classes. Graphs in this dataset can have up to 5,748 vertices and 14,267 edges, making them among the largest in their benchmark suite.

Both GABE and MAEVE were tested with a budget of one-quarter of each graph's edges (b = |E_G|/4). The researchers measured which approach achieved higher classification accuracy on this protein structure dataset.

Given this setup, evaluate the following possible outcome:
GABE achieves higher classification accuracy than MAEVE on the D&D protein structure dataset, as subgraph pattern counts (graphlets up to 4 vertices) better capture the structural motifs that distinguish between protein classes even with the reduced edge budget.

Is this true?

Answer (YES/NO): YES